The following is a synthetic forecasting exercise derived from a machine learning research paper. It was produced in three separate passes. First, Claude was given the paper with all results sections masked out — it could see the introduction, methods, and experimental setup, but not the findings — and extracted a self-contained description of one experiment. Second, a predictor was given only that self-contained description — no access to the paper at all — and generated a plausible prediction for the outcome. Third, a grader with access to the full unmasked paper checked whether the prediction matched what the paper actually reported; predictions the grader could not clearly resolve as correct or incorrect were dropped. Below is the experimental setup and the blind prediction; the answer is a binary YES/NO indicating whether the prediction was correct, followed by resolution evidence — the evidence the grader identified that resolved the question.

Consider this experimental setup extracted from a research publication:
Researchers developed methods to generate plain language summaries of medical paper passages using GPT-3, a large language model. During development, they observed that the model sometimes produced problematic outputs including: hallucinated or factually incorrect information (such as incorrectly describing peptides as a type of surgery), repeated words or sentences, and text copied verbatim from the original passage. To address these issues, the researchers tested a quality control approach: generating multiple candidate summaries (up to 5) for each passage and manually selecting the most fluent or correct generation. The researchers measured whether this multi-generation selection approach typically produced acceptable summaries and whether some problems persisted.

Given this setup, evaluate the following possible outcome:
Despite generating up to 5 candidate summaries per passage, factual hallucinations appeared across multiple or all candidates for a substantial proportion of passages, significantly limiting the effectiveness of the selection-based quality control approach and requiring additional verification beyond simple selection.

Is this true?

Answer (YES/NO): NO